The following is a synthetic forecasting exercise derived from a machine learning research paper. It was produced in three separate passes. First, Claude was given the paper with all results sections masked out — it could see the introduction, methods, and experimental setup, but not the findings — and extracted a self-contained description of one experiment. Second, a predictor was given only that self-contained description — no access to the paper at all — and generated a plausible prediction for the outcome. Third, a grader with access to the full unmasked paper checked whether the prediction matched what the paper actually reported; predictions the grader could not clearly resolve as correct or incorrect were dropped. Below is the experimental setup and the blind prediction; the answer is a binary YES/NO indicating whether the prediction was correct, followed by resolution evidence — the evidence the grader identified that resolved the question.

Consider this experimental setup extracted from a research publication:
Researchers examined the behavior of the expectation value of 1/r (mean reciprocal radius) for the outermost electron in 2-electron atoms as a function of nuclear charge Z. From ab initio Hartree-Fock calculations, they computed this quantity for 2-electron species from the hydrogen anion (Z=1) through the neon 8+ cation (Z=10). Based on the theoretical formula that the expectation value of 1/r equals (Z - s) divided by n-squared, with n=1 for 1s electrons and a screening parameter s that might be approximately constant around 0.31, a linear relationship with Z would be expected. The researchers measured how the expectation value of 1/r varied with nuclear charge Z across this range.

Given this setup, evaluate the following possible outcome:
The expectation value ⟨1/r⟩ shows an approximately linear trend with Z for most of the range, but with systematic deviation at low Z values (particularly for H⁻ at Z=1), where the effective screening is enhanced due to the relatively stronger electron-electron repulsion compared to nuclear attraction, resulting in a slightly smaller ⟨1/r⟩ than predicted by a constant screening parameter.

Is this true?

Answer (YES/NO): NO